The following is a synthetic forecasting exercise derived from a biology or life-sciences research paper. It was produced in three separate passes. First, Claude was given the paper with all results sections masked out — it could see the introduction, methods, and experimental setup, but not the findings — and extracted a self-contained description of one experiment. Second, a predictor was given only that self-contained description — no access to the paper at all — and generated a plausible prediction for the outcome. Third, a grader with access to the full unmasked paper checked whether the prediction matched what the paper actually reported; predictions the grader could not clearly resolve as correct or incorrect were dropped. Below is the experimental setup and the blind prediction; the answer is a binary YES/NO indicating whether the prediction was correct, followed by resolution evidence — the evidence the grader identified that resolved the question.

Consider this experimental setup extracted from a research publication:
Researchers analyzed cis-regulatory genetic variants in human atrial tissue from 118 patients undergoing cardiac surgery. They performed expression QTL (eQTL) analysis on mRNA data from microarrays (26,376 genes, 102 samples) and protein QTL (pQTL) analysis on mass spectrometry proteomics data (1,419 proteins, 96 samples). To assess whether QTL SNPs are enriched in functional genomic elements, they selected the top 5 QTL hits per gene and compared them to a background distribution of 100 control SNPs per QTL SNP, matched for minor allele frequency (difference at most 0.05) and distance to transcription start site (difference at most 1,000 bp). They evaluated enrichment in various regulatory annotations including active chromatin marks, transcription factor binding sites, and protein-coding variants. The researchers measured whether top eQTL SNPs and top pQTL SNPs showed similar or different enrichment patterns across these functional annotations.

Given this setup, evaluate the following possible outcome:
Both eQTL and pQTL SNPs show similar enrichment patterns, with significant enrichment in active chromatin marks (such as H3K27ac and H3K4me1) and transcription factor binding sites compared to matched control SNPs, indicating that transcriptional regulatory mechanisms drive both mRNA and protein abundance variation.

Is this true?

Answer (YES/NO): NO